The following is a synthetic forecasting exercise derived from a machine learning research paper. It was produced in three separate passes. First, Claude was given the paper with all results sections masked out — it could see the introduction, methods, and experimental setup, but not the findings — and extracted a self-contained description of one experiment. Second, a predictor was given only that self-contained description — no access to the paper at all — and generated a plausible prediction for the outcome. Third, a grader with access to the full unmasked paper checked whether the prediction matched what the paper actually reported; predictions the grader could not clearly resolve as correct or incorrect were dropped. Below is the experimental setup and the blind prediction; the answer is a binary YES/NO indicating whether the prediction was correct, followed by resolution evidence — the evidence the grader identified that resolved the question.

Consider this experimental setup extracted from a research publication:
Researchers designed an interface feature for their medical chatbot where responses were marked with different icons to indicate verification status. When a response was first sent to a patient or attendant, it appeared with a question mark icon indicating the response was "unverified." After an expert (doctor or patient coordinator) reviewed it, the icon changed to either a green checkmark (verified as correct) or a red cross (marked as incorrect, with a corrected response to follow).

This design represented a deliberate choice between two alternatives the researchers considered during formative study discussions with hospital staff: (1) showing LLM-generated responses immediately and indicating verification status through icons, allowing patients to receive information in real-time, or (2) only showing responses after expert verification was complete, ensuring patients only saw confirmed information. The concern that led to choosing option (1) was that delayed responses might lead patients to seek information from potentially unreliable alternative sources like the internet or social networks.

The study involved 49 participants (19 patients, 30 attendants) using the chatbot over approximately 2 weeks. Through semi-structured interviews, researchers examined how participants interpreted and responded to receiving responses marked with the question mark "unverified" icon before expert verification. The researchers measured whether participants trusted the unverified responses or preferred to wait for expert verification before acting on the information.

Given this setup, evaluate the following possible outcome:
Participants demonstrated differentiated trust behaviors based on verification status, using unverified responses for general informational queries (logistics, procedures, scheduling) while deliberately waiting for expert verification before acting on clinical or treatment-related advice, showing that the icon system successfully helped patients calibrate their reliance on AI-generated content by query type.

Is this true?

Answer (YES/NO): NO